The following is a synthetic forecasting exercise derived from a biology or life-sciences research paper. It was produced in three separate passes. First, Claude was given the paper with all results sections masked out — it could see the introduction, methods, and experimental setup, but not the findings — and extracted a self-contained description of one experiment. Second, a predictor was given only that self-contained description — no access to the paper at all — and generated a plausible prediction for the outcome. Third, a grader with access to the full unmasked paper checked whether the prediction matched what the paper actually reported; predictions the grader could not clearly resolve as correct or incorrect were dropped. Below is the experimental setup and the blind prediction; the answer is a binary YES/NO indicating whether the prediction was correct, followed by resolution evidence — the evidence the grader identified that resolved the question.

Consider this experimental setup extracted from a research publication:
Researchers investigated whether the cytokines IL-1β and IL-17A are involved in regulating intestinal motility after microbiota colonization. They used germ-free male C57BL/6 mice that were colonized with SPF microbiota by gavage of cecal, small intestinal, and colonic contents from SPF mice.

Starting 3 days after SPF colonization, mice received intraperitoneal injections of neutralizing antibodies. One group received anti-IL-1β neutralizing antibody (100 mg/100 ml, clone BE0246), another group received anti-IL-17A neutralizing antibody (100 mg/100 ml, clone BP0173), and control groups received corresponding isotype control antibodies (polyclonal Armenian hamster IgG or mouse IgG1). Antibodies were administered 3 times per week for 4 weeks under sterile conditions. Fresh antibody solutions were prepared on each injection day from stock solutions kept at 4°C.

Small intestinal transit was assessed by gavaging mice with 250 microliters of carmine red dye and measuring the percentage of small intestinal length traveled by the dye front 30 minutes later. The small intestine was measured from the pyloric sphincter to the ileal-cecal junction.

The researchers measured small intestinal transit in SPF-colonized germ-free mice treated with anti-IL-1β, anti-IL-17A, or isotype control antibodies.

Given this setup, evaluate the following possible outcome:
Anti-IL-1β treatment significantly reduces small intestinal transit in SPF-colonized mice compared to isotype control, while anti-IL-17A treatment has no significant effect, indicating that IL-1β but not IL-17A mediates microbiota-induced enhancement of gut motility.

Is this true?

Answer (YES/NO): NO